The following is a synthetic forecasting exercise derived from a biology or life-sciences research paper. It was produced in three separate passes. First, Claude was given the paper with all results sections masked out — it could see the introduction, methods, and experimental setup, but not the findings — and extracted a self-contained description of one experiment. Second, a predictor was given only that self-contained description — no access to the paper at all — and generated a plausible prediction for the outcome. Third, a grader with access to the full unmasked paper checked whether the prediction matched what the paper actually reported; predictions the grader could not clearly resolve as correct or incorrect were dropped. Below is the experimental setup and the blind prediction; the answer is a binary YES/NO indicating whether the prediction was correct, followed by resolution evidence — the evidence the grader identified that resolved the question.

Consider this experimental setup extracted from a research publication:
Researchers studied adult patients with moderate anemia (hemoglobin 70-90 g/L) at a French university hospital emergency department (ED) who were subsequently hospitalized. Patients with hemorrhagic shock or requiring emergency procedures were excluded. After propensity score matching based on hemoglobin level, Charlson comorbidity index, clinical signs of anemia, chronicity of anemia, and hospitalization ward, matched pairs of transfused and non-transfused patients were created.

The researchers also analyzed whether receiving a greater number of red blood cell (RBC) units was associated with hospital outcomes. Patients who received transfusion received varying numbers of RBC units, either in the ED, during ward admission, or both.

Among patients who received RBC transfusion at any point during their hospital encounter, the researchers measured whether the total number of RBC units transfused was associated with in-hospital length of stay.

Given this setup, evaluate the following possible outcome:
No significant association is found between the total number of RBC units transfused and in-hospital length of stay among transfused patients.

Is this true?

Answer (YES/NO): NO